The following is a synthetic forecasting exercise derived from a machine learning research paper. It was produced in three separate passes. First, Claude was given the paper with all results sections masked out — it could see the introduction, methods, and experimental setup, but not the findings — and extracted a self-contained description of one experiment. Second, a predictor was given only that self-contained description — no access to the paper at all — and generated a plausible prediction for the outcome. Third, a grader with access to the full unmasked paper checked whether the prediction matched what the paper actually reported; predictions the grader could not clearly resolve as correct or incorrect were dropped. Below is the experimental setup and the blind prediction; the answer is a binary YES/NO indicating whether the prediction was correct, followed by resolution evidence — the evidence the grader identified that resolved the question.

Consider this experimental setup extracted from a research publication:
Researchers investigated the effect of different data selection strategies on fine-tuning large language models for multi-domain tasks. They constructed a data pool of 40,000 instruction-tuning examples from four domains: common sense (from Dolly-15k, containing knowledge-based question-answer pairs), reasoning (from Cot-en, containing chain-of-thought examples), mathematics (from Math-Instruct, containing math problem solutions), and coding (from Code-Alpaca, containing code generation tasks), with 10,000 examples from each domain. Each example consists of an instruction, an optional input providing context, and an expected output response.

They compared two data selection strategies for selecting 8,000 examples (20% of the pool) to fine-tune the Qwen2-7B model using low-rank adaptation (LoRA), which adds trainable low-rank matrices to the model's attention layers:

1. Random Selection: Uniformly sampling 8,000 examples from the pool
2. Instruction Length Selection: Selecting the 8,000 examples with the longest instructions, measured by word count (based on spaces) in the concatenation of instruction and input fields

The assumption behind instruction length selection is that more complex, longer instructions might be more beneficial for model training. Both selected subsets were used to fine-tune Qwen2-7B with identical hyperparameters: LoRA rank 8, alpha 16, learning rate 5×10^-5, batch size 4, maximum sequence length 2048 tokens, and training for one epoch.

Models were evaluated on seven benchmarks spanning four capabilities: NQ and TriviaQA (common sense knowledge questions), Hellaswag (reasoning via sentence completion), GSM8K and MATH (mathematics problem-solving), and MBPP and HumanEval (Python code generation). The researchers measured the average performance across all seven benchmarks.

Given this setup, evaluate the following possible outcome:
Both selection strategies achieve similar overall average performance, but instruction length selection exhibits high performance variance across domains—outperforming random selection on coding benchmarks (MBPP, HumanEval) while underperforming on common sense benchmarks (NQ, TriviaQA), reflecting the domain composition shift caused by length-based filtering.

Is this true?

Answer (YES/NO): NO